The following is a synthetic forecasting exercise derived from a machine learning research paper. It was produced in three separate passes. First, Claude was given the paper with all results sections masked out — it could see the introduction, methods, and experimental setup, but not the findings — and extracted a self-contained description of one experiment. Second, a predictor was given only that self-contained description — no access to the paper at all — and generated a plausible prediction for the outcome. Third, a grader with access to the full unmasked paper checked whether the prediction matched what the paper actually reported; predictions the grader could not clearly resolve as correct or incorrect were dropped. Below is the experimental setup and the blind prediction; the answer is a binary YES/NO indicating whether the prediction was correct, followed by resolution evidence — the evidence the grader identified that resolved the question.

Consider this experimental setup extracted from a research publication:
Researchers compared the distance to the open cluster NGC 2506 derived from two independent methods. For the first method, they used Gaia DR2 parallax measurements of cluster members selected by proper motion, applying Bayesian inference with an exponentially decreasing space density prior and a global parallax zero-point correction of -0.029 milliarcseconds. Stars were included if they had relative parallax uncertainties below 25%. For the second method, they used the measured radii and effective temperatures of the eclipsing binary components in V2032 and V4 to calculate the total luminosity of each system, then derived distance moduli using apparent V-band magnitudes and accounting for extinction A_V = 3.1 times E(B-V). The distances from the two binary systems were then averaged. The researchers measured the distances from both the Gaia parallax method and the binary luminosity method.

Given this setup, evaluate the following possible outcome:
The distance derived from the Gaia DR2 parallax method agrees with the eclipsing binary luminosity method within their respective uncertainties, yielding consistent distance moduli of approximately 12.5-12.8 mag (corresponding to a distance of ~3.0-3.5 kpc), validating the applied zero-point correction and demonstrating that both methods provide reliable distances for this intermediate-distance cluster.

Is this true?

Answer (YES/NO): YES